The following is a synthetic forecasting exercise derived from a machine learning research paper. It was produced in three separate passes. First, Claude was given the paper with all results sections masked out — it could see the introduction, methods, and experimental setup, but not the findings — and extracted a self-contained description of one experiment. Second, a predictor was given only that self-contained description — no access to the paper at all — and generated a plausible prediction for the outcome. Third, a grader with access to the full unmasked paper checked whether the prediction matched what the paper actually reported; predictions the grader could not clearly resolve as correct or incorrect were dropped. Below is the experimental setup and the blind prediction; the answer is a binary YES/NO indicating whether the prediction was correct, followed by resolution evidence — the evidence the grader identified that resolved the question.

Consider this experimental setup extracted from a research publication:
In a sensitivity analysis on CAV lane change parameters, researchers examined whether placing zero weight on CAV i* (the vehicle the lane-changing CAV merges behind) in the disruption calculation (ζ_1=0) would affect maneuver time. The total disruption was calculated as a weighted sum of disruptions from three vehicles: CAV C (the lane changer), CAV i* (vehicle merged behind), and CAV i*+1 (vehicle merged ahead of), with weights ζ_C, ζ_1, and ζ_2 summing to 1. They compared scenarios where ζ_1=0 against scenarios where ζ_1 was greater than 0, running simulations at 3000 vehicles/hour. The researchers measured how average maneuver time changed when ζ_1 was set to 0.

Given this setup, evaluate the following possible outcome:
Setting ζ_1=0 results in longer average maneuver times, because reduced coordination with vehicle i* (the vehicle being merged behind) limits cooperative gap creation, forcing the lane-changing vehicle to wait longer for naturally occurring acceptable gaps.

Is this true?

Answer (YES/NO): YES